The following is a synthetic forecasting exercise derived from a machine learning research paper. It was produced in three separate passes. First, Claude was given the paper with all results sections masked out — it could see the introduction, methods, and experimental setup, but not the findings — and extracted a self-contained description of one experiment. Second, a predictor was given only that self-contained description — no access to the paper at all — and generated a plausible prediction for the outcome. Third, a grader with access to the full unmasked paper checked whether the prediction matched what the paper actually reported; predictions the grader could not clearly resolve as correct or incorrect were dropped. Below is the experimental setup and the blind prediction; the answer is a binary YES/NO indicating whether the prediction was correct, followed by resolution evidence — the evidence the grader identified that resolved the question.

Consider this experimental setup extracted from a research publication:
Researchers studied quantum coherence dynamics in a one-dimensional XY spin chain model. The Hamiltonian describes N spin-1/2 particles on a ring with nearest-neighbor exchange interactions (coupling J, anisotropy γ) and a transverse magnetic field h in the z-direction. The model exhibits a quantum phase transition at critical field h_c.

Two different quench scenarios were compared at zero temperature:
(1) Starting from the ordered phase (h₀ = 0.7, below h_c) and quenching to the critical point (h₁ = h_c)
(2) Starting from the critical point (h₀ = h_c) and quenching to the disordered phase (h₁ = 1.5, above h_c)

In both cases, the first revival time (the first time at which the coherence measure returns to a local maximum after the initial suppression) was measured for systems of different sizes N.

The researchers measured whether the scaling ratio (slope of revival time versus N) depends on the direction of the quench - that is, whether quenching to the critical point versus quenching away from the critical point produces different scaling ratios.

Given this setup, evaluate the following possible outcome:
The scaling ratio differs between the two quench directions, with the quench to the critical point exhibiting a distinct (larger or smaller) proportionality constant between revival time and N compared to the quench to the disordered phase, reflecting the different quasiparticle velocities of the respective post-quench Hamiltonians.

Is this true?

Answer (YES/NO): NO